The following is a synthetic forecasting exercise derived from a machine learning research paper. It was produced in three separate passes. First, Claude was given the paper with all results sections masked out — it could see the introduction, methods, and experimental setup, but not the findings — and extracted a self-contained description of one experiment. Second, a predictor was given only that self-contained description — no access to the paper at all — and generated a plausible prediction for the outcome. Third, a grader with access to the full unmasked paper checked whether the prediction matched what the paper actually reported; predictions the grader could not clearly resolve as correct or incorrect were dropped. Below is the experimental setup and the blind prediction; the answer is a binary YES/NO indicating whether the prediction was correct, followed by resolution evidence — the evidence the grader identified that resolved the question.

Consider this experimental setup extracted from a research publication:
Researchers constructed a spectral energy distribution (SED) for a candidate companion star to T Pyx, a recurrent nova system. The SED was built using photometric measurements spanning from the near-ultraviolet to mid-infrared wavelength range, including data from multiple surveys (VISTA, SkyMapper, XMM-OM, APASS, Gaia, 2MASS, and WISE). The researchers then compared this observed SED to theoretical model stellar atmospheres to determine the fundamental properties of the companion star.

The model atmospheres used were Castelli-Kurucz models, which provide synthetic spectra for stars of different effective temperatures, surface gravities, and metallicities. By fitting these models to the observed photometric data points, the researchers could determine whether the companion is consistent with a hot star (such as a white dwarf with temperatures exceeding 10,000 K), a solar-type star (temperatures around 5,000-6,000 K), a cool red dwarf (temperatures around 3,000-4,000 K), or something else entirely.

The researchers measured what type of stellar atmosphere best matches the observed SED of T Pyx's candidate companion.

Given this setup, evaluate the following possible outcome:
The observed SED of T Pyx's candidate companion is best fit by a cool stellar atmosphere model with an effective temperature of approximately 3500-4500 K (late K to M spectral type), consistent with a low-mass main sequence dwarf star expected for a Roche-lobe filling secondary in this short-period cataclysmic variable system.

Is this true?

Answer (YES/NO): NO